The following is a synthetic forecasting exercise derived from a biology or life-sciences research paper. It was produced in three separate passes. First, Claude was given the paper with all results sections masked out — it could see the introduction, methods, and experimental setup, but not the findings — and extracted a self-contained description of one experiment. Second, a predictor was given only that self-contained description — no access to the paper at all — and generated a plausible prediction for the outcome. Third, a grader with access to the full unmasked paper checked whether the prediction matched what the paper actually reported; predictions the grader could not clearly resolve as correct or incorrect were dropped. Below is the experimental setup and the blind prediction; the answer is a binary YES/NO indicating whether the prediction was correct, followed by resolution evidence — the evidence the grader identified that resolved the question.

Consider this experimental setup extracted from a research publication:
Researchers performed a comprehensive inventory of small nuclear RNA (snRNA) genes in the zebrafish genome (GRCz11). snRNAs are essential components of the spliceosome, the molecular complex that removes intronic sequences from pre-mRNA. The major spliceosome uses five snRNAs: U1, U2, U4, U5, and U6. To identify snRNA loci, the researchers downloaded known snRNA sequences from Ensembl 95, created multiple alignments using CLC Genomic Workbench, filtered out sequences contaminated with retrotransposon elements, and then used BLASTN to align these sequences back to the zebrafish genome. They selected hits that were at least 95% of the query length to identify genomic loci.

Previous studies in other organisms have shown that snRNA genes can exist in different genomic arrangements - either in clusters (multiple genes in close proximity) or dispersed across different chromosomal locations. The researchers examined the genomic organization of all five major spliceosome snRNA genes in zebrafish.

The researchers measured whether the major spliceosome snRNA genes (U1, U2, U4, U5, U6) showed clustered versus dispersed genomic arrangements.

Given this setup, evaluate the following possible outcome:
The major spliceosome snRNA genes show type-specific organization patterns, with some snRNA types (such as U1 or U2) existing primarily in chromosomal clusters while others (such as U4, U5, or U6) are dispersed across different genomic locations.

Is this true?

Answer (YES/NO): NO